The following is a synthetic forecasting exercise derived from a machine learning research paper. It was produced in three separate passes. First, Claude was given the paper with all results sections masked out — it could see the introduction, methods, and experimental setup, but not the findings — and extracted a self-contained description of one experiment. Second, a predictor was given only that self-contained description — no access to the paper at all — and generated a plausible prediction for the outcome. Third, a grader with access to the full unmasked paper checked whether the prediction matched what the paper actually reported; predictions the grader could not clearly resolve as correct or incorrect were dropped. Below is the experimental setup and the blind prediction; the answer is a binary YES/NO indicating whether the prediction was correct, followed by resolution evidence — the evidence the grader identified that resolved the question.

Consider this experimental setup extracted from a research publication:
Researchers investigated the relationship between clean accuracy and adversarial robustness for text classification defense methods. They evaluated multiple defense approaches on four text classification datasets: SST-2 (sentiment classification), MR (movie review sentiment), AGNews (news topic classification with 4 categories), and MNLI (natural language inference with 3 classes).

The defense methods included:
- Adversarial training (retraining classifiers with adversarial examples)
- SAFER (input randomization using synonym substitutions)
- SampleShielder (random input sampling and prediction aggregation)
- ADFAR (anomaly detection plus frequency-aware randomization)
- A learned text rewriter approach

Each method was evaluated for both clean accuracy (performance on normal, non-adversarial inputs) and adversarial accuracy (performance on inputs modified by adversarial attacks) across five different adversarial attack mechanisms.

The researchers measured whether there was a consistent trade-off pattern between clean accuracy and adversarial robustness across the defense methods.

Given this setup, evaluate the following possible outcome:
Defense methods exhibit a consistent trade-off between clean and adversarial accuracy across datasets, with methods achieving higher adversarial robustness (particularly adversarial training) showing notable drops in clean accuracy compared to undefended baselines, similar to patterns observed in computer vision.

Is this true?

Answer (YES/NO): NO